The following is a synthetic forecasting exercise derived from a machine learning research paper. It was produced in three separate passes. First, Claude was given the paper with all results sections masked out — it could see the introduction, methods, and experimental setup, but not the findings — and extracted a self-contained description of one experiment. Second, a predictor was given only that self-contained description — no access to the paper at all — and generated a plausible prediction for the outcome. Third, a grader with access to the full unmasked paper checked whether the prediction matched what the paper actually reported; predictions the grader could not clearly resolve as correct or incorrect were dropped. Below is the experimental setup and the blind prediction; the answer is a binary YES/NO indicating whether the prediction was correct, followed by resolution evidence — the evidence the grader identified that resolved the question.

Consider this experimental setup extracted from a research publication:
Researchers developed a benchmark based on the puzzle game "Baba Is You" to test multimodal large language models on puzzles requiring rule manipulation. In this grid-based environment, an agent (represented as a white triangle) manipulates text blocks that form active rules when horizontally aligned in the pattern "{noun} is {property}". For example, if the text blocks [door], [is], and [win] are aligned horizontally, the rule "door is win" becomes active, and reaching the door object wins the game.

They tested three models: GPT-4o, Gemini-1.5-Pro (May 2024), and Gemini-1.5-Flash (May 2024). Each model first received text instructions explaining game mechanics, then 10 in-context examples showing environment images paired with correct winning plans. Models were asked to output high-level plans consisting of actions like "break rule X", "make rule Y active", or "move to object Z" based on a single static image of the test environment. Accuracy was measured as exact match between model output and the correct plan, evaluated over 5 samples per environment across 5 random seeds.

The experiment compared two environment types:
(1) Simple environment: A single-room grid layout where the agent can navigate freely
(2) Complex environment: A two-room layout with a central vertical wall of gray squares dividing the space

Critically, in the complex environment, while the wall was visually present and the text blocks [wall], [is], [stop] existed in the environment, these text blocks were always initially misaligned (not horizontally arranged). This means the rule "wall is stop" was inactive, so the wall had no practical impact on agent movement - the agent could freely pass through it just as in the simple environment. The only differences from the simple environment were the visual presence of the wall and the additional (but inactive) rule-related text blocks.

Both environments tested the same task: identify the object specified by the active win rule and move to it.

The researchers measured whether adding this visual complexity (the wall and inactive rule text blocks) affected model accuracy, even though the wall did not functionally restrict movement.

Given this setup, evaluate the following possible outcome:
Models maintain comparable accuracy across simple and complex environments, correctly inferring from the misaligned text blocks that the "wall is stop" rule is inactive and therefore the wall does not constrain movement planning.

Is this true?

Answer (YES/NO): NO